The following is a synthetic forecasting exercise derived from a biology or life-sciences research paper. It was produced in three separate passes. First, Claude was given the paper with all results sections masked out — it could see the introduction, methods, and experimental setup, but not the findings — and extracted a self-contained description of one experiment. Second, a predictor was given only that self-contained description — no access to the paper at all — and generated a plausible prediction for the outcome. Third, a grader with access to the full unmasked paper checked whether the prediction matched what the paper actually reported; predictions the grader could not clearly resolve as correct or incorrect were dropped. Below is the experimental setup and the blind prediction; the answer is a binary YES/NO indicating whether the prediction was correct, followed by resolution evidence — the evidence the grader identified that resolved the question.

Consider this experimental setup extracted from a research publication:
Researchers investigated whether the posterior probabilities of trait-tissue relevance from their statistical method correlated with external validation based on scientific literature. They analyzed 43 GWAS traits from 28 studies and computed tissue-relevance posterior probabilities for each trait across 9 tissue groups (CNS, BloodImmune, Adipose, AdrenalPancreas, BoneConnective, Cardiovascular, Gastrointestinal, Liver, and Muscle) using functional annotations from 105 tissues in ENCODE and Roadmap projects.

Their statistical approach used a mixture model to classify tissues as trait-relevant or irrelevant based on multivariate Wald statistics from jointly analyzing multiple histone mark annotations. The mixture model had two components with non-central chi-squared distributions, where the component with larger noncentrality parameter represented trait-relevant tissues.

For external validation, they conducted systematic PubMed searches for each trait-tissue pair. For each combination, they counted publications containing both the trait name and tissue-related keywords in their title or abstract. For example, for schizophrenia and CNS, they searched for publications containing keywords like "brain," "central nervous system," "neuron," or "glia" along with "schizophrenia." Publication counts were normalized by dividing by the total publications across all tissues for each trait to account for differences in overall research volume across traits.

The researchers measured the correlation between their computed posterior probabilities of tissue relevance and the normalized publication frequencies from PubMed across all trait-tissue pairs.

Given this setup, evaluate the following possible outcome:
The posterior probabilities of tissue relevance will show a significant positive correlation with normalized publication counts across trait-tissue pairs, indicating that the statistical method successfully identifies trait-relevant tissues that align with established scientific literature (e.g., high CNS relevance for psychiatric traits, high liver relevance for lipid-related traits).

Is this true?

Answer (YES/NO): YES